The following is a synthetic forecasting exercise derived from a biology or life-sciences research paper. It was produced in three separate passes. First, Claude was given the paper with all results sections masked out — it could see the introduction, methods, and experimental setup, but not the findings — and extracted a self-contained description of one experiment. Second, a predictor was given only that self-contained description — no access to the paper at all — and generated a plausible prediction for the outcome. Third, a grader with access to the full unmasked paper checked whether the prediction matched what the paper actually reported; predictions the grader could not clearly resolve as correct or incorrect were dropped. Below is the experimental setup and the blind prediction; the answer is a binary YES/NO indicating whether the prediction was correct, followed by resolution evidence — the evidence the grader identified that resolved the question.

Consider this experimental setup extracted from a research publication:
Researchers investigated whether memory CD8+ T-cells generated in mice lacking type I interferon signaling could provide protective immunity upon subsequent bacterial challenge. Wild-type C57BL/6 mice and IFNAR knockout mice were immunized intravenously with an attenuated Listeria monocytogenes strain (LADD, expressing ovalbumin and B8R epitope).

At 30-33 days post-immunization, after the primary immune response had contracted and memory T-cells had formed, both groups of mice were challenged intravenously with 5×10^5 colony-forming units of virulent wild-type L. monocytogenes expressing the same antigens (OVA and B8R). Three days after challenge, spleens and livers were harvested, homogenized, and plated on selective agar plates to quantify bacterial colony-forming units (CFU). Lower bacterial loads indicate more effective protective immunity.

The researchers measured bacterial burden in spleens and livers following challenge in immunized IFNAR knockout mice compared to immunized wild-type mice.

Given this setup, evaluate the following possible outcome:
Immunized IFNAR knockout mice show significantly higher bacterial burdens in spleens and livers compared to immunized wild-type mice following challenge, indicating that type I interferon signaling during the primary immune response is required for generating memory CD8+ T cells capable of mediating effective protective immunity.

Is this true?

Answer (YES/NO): NO